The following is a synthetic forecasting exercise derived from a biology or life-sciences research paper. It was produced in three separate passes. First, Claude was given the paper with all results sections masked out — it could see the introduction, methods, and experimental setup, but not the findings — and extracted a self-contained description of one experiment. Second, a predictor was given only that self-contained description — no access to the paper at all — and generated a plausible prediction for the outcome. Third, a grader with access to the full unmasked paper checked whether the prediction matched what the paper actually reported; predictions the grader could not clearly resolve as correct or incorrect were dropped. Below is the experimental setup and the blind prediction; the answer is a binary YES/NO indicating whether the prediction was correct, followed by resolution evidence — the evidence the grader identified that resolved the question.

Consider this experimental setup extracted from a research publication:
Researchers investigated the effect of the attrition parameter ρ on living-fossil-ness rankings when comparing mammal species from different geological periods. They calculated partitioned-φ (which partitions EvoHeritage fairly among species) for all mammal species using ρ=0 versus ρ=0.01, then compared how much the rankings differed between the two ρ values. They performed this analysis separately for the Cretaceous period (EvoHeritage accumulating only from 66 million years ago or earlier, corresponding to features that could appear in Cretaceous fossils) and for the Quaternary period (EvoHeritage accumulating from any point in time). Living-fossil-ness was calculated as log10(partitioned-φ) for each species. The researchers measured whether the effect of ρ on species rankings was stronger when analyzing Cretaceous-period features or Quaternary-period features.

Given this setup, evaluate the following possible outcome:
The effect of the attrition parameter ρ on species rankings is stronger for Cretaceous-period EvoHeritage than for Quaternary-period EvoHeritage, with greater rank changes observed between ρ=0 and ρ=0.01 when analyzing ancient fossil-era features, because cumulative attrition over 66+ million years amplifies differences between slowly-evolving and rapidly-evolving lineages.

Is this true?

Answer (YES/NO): YES